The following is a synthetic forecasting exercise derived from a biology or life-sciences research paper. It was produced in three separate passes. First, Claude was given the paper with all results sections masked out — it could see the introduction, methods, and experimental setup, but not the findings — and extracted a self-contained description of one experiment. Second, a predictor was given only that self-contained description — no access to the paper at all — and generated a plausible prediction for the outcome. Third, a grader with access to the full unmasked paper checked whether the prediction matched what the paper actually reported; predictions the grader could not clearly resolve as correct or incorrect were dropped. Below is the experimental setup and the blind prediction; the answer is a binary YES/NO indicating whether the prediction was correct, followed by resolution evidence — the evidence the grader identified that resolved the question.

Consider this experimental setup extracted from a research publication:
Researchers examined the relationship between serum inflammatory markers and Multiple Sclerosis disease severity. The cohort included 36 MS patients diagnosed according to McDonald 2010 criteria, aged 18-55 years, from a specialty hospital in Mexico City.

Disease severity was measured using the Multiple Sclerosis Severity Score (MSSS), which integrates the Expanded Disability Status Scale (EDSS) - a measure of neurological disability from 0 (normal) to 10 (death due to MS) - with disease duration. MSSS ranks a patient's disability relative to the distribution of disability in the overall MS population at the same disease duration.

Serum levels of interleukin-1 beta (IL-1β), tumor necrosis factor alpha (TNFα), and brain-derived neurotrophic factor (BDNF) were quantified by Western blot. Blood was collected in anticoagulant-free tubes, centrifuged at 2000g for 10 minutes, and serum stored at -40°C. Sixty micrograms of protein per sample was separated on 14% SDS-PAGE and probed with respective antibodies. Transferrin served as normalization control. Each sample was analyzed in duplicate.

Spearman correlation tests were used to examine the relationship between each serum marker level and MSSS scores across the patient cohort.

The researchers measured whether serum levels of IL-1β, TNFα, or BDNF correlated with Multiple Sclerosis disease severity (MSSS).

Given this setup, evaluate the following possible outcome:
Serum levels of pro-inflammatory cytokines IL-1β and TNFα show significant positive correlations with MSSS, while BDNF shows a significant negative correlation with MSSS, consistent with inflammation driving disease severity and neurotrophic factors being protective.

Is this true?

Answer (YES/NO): NO